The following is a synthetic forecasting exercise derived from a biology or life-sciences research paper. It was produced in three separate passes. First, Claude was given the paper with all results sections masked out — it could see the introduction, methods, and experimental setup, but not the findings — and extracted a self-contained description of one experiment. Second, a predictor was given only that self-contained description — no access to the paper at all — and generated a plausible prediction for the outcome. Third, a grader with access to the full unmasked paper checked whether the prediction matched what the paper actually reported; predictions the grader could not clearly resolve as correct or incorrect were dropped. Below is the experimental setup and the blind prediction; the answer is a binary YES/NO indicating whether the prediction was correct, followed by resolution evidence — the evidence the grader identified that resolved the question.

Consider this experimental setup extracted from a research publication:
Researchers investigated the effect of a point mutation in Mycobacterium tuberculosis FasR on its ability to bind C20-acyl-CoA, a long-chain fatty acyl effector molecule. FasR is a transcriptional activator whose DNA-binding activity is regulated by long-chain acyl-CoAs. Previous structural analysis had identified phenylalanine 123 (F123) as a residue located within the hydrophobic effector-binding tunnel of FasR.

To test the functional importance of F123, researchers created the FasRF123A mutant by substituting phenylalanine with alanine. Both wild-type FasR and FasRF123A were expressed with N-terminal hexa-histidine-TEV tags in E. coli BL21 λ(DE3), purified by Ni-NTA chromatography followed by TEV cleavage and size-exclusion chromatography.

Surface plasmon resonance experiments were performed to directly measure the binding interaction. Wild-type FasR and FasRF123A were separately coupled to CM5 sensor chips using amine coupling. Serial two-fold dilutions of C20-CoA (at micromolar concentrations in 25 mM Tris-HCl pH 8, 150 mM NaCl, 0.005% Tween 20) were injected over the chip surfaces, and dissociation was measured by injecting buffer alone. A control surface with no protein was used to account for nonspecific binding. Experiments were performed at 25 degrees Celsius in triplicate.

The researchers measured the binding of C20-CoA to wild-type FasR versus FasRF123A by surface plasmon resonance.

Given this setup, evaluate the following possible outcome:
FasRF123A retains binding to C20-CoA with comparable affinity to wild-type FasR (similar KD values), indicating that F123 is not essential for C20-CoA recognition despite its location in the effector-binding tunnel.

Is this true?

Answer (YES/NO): YES